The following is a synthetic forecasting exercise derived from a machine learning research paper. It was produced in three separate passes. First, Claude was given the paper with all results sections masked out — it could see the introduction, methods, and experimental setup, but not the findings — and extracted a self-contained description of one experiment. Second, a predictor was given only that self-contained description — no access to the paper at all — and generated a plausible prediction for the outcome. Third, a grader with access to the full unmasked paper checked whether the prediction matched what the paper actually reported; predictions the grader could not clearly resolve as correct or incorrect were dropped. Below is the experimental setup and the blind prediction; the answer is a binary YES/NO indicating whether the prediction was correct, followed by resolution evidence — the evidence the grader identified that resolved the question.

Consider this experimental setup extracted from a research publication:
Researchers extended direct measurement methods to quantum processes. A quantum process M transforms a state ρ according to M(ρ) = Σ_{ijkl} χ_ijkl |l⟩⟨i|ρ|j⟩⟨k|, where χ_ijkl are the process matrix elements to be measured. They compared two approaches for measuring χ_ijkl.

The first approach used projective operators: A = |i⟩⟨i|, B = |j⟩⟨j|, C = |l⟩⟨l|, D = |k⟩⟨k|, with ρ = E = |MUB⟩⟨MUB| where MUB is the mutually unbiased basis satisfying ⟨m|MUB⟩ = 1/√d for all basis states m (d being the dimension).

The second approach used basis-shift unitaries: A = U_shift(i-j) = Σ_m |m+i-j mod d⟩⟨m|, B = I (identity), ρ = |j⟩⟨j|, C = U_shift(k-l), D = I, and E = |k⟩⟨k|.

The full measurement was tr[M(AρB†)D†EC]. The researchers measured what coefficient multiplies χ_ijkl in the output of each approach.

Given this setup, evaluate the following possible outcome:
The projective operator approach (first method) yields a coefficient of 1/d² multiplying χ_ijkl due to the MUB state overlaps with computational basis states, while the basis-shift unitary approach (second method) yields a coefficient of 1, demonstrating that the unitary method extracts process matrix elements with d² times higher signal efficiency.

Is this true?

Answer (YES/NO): YES